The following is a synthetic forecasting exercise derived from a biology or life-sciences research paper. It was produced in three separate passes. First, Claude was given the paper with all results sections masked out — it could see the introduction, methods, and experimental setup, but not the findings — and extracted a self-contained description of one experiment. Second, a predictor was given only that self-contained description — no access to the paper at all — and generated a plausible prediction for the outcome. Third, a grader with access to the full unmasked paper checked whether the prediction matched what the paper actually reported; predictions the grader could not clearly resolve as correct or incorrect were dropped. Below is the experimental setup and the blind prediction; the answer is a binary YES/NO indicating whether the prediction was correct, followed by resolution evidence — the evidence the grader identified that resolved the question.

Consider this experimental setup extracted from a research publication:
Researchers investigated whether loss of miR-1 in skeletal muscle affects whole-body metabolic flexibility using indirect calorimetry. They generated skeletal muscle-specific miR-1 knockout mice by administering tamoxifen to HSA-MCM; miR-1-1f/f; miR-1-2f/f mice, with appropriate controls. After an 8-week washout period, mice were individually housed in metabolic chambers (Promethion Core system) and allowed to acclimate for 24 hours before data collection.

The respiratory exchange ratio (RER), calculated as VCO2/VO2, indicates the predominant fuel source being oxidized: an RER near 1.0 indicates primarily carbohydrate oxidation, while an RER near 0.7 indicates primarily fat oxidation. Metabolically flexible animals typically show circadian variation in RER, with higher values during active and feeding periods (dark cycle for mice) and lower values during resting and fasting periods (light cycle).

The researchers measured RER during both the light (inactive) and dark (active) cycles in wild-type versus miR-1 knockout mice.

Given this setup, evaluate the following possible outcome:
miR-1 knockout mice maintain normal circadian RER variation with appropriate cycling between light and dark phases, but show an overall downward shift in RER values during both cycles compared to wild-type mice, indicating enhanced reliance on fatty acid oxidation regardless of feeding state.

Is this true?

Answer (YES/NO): NO